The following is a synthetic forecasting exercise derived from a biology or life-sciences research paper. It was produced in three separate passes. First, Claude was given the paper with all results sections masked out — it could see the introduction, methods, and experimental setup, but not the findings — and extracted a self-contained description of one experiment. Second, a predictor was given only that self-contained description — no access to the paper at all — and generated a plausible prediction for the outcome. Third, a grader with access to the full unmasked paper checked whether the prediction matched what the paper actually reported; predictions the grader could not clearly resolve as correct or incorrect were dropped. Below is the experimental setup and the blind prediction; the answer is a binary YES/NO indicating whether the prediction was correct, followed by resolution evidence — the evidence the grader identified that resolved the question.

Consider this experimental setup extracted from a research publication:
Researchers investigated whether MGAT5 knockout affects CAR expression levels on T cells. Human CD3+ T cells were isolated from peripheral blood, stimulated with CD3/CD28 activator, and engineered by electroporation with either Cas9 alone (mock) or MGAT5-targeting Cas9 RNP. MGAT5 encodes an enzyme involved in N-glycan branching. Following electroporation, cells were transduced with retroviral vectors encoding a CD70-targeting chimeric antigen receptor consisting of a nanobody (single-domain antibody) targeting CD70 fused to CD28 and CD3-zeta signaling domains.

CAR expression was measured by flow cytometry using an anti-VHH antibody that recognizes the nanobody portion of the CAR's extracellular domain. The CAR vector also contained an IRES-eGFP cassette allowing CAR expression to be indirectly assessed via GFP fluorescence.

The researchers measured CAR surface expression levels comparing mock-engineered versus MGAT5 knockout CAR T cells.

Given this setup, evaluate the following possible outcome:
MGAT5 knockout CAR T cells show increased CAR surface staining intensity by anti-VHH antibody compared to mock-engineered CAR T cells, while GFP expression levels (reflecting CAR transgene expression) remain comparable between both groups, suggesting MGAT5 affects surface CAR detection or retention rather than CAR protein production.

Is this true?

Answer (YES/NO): NO